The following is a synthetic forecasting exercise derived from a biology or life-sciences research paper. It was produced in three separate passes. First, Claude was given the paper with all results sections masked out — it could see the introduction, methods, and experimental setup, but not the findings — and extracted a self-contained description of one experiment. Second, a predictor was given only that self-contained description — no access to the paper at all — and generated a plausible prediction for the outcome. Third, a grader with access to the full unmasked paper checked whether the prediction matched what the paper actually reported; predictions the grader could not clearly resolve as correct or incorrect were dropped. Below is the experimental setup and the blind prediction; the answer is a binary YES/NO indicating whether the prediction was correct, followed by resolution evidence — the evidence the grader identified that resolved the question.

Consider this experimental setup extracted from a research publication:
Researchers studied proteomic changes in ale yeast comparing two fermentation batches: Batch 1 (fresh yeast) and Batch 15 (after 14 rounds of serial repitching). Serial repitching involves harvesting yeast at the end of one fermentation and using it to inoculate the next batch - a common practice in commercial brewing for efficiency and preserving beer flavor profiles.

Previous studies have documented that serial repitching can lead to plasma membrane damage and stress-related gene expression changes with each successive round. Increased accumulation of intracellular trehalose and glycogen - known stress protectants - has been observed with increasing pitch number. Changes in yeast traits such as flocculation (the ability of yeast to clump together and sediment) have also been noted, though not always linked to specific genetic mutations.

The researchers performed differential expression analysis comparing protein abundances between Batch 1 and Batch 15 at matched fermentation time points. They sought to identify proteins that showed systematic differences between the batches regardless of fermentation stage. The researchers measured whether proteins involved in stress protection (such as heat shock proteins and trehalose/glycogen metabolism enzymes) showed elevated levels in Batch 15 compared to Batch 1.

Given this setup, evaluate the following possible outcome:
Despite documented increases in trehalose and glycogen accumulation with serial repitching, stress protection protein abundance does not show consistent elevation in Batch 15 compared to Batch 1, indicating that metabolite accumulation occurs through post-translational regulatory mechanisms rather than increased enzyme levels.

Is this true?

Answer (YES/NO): NO